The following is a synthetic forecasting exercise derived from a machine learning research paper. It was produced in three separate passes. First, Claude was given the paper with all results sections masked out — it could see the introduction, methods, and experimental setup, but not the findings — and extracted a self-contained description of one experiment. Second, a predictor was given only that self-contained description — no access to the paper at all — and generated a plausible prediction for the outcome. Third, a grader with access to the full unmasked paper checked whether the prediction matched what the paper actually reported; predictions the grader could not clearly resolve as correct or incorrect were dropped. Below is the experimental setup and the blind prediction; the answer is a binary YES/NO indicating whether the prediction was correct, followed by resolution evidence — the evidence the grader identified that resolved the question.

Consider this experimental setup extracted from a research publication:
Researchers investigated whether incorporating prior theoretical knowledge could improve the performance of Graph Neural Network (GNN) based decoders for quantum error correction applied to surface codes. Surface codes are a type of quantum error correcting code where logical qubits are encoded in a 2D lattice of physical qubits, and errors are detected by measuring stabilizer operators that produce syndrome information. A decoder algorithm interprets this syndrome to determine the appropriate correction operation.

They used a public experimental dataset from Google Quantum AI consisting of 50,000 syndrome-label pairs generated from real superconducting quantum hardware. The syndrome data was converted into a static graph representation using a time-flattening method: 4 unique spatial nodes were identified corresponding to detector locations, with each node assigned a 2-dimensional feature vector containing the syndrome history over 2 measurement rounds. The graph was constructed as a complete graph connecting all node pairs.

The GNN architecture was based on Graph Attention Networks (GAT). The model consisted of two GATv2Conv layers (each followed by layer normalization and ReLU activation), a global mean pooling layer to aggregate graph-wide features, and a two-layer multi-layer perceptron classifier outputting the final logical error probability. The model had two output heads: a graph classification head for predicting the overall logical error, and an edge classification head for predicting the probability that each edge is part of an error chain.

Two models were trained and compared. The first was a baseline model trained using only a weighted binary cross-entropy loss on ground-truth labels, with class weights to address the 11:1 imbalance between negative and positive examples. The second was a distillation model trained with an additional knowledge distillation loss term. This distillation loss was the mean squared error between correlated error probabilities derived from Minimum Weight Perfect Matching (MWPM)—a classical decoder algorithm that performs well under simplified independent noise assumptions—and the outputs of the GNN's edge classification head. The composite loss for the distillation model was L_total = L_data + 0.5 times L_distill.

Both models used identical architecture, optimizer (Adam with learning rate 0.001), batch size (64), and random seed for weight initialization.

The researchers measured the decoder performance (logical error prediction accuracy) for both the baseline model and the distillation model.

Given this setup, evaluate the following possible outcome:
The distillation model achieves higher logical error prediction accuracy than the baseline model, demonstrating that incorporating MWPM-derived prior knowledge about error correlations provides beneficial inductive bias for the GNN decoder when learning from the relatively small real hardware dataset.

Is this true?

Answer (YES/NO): NO